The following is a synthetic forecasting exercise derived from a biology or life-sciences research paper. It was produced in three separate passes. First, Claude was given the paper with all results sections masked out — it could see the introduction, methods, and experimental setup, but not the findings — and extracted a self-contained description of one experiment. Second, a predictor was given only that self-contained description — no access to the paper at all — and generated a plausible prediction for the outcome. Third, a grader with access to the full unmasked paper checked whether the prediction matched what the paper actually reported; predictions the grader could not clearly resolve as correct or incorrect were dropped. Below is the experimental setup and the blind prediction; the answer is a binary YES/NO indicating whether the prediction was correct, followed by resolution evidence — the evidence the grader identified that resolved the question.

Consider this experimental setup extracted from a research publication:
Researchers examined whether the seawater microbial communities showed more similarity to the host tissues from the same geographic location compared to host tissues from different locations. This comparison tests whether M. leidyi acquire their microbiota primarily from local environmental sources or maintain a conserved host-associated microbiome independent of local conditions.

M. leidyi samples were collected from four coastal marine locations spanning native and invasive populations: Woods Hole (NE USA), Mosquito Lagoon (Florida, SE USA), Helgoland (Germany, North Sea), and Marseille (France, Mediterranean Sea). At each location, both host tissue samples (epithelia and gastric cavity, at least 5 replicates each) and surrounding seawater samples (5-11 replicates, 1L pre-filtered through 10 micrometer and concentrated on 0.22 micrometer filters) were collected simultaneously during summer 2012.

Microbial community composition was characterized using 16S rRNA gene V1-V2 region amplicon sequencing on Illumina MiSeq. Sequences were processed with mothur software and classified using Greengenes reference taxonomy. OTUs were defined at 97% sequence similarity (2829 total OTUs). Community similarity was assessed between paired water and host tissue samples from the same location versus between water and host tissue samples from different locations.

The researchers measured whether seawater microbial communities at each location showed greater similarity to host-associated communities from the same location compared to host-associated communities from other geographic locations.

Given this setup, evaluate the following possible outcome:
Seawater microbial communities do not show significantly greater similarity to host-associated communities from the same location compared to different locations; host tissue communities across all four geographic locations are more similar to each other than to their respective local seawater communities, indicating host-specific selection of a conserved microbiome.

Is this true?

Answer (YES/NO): NO